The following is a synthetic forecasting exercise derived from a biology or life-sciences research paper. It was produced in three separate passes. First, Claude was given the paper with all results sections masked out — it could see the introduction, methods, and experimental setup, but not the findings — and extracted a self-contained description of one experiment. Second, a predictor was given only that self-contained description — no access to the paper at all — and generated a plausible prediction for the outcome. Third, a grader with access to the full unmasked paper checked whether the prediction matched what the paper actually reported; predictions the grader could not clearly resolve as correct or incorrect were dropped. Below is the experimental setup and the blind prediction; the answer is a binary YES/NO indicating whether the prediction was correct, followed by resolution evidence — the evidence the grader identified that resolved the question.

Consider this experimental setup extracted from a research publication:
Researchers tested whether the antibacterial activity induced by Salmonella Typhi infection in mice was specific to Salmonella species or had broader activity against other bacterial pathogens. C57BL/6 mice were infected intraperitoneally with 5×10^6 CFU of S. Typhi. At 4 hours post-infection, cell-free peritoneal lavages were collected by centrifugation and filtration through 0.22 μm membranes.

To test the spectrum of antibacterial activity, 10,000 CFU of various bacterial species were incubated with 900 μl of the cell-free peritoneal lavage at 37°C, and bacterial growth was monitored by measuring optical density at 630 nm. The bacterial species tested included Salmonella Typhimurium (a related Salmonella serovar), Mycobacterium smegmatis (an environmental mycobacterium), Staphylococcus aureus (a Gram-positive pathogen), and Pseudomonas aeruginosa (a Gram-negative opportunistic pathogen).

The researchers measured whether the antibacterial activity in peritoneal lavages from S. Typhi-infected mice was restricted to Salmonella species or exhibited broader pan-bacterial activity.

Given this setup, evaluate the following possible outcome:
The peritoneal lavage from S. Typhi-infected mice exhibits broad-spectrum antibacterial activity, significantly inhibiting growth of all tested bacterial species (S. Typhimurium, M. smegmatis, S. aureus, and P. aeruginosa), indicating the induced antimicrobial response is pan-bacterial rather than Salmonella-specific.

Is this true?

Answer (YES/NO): YES